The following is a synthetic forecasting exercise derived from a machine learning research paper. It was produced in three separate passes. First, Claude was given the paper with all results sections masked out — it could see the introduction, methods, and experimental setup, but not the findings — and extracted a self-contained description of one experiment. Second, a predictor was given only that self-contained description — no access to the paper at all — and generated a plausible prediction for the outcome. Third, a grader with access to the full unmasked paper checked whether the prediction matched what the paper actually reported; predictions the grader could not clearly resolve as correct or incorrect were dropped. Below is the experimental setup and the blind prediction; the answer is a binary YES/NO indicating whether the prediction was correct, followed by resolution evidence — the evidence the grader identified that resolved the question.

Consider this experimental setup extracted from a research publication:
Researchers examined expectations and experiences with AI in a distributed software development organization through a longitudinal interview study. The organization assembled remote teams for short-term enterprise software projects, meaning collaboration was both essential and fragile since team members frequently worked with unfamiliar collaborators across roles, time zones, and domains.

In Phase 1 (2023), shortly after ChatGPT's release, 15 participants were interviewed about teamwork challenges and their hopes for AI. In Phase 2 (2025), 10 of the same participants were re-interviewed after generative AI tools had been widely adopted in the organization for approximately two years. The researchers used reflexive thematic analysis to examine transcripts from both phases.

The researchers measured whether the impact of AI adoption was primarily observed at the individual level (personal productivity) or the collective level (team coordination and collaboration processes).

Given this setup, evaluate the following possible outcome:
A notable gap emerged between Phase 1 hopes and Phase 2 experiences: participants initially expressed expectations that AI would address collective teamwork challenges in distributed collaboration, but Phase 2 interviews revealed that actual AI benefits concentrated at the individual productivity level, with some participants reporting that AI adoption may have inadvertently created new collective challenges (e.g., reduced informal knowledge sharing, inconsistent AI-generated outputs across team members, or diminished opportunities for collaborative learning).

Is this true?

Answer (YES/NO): NO